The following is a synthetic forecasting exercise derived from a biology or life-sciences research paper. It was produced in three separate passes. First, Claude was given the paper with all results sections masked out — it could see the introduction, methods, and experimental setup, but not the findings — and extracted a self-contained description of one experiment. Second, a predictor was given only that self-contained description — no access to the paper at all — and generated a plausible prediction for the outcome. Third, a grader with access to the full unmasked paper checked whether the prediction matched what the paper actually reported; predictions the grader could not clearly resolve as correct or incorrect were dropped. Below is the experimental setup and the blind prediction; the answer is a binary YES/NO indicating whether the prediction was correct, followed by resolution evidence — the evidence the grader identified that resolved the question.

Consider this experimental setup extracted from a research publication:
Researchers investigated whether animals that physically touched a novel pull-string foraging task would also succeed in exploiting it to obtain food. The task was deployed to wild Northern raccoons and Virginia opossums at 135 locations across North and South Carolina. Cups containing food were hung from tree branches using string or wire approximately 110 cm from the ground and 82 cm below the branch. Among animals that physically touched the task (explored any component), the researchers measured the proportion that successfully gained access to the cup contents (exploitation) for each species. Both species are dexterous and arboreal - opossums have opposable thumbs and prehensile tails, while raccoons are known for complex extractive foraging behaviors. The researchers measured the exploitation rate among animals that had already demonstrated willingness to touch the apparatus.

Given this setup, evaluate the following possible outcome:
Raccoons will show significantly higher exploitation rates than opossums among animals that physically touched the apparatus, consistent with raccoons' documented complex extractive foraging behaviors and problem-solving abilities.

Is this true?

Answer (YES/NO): YES